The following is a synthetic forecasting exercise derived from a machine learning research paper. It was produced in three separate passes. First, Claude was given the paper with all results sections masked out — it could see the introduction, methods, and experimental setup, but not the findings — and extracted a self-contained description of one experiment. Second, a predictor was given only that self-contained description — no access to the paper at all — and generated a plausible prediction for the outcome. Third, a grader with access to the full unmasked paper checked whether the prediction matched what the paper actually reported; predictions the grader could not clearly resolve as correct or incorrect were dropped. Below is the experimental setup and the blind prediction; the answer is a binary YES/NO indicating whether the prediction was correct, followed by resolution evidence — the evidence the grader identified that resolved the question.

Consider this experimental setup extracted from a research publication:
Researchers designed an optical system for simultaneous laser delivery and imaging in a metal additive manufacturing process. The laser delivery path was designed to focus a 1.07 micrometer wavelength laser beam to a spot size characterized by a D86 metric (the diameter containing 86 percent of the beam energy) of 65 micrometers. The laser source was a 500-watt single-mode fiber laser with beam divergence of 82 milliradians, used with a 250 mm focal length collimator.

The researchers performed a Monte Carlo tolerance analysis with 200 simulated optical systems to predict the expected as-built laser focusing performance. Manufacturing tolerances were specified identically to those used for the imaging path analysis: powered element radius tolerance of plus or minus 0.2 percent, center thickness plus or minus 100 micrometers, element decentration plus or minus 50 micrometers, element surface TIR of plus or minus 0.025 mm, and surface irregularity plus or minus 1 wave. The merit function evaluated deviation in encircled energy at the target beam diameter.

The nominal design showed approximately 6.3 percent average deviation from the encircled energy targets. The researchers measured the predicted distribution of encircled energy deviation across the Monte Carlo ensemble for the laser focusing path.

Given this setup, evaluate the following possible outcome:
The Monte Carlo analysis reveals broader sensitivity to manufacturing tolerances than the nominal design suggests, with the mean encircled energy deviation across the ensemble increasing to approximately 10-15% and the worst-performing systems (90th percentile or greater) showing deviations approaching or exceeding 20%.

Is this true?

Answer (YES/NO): NO